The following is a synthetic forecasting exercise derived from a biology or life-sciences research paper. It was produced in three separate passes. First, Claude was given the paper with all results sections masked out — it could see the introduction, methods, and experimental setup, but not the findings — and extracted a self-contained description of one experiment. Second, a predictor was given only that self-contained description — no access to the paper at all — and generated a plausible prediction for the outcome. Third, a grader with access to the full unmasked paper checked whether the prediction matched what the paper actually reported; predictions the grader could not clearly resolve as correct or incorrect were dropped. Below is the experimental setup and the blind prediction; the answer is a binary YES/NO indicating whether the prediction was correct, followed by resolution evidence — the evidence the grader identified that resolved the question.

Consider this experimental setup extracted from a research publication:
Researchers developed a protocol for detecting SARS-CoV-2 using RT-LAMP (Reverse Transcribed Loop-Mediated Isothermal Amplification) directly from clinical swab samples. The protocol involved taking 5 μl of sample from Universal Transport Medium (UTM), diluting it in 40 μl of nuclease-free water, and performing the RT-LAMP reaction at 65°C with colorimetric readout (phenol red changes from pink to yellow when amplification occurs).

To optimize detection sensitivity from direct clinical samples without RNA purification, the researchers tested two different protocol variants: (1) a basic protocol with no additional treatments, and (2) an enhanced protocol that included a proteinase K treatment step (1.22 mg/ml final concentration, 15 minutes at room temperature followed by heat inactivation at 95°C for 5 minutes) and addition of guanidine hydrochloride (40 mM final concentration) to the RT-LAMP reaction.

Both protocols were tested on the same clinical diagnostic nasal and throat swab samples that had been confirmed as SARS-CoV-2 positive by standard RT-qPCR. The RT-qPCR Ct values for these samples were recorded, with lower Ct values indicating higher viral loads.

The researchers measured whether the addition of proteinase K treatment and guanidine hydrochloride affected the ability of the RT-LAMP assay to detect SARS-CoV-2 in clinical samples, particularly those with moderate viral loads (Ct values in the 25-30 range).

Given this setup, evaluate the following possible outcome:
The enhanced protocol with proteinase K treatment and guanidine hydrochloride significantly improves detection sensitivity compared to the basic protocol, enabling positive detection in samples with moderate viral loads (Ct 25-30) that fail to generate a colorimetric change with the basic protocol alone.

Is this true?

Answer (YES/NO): YES